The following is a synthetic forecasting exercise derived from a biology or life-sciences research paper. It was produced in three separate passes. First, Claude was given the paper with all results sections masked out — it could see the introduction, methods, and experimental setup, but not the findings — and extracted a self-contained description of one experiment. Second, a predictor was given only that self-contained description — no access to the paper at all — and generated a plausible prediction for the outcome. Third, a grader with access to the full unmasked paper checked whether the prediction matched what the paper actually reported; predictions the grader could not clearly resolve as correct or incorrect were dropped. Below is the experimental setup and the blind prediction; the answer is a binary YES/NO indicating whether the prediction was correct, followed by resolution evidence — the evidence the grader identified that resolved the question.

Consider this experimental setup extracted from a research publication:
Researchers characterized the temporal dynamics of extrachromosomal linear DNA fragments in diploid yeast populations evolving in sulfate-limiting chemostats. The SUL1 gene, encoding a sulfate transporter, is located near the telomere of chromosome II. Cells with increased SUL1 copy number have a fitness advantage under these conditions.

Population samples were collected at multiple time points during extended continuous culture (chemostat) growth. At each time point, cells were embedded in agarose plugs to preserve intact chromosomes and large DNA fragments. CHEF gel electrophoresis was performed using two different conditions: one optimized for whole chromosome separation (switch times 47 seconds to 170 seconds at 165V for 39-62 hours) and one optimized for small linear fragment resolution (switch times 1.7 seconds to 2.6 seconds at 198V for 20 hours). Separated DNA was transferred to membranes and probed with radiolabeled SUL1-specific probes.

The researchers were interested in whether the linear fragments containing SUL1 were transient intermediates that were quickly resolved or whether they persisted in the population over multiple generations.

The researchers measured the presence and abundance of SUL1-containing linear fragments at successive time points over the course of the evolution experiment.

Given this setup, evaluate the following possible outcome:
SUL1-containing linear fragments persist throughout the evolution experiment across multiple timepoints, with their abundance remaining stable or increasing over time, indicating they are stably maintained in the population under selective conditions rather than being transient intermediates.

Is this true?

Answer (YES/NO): NO